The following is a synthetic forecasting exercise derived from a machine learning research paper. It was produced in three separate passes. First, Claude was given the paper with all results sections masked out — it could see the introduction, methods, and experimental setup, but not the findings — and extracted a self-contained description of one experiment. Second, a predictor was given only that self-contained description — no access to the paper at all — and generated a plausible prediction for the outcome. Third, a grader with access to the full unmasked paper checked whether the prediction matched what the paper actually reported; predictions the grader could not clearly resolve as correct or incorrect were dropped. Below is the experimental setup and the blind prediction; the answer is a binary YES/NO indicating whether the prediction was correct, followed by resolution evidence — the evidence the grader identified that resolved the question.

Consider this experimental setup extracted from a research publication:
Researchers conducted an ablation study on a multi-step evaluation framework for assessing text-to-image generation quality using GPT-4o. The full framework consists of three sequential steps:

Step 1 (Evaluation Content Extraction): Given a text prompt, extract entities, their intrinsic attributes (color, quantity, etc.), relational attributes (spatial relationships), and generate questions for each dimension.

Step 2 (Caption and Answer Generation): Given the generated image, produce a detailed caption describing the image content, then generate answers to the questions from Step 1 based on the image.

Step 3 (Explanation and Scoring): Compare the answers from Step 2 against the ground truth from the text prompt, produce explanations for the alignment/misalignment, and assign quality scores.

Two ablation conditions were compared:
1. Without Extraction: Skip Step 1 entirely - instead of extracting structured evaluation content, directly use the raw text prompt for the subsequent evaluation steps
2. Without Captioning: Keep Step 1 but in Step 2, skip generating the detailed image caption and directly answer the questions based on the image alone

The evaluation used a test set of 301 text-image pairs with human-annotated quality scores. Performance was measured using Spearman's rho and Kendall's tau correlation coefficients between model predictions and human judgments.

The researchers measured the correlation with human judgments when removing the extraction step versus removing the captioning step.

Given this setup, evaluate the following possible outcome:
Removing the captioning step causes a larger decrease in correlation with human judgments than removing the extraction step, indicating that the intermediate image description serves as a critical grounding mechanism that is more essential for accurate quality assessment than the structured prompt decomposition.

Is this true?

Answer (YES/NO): NO